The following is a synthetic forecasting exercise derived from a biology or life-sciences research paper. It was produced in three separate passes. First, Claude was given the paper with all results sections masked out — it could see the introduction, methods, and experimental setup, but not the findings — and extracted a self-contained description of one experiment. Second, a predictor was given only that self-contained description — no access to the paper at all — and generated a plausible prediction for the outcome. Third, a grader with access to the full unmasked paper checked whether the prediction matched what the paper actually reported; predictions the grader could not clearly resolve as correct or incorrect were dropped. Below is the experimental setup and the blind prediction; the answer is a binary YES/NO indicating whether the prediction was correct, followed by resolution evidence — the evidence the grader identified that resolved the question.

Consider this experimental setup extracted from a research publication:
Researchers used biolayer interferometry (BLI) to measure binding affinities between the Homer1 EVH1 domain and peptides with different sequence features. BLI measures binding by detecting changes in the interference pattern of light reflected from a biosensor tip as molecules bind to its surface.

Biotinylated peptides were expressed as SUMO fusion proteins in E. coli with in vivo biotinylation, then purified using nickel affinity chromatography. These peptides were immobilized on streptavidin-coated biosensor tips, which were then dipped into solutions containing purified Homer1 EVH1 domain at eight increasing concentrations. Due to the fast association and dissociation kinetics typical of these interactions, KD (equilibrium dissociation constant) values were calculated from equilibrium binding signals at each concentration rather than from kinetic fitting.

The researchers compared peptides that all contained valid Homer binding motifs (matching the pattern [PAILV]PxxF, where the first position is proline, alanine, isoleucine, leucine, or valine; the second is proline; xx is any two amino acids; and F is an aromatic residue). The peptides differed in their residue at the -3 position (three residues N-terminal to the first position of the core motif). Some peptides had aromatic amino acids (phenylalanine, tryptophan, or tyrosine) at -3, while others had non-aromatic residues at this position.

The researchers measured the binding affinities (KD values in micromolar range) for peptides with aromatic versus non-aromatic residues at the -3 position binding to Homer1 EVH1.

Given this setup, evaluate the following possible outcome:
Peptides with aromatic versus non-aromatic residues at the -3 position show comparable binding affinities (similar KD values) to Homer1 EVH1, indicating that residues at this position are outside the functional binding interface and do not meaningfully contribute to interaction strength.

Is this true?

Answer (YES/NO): NO